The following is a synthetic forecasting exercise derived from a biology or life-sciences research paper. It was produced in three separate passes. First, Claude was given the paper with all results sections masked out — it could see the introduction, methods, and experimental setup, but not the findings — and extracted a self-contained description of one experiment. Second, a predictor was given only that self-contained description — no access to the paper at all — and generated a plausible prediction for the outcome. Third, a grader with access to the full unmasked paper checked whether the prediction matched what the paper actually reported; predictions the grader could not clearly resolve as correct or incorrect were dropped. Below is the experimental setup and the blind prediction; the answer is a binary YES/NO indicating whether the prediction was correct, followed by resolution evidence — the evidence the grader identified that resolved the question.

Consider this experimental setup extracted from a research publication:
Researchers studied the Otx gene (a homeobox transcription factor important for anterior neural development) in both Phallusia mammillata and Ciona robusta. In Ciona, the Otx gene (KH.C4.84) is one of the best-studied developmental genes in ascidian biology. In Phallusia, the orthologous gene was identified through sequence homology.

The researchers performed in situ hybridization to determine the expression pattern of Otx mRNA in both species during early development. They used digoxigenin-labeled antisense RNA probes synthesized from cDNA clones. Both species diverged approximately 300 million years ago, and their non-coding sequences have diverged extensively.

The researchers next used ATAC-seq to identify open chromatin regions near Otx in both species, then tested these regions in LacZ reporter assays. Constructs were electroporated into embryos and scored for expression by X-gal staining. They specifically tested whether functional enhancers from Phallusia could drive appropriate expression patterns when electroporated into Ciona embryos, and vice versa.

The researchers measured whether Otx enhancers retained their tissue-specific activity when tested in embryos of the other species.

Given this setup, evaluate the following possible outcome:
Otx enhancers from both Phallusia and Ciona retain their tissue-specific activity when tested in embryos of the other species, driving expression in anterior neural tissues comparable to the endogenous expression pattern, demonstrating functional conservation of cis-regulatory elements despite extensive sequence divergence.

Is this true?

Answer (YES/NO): NO